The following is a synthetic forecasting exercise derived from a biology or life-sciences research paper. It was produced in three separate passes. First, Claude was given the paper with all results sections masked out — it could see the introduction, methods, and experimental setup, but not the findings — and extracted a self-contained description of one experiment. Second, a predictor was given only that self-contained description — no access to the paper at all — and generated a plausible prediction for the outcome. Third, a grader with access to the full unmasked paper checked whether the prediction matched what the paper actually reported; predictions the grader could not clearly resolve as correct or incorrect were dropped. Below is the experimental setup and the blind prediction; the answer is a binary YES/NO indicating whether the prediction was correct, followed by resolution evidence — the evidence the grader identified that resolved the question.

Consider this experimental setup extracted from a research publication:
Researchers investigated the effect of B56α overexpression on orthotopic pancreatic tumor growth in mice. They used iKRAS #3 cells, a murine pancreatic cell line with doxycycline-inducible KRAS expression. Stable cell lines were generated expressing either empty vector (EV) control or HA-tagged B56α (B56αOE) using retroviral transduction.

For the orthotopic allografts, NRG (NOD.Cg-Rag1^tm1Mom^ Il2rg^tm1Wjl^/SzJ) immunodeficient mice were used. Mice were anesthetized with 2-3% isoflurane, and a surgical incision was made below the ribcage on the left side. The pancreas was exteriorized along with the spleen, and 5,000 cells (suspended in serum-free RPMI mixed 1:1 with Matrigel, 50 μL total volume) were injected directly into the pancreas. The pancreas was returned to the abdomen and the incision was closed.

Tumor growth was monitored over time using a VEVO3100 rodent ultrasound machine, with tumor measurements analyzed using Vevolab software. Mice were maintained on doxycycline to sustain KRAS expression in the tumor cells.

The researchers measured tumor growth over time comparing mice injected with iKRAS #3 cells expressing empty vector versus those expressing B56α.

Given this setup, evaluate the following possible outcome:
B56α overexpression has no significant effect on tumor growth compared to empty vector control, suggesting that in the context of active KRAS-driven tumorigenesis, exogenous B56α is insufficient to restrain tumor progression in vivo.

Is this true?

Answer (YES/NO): NO